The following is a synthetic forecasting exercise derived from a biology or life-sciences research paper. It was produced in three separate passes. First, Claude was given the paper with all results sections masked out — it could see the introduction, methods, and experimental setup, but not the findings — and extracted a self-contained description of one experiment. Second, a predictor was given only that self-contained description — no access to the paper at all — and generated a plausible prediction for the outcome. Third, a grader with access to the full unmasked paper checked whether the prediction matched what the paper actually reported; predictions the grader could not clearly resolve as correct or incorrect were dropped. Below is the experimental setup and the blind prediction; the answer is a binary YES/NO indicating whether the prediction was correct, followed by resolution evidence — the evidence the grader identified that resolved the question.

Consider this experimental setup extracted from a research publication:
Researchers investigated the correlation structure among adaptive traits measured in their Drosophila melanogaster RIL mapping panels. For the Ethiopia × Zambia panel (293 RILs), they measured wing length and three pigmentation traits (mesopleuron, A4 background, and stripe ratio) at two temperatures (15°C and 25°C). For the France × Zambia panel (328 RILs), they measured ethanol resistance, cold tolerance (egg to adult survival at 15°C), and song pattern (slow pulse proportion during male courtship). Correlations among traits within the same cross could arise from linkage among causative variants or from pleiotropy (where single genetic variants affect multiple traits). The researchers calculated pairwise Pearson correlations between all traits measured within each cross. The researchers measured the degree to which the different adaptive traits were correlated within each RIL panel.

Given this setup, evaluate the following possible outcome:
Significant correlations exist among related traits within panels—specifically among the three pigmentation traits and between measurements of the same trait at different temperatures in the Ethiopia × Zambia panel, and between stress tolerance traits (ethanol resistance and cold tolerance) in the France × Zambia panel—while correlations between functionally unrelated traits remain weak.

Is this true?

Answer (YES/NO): NO